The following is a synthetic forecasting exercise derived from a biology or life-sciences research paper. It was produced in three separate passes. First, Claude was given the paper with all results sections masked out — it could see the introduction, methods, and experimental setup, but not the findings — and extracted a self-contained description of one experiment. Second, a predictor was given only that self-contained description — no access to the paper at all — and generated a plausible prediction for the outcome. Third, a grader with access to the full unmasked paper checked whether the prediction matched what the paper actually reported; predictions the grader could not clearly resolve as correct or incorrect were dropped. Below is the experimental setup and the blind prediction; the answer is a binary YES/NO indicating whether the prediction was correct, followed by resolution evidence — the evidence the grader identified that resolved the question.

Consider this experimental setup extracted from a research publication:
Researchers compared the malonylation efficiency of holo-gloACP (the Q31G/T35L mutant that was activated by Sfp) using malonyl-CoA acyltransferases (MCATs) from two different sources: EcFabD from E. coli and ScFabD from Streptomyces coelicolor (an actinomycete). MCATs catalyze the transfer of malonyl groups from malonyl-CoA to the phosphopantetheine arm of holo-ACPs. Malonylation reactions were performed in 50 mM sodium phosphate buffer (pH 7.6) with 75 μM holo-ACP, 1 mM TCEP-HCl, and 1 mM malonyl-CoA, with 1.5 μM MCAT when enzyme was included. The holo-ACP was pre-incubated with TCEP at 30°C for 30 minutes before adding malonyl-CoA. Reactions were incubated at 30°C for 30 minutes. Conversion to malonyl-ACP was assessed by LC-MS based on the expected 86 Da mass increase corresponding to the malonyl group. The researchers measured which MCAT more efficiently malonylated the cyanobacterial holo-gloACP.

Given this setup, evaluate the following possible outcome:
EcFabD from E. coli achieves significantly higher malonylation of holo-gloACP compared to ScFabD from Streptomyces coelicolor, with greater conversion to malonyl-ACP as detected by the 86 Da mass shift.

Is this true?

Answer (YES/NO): NO